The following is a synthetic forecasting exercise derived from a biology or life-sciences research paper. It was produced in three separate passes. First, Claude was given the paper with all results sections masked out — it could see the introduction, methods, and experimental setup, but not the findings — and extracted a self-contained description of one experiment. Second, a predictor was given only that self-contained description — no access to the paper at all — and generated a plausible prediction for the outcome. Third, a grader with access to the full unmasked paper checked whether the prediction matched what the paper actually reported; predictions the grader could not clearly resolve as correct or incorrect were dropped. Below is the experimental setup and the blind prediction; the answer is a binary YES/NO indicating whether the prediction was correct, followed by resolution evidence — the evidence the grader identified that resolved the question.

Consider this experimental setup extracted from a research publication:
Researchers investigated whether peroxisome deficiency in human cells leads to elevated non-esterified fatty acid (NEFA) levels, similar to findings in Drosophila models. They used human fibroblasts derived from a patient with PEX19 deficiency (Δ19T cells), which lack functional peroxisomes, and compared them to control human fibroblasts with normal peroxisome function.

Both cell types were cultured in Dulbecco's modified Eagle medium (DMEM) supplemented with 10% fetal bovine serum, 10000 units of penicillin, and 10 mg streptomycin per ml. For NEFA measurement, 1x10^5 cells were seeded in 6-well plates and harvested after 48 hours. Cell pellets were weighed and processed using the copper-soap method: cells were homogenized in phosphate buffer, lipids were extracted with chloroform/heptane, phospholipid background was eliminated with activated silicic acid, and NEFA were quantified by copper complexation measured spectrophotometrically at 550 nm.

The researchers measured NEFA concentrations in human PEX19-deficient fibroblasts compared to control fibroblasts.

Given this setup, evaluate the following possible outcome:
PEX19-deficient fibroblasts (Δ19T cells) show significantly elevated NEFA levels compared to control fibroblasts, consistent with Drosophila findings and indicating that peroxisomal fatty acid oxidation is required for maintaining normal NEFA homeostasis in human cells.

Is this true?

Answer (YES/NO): YES